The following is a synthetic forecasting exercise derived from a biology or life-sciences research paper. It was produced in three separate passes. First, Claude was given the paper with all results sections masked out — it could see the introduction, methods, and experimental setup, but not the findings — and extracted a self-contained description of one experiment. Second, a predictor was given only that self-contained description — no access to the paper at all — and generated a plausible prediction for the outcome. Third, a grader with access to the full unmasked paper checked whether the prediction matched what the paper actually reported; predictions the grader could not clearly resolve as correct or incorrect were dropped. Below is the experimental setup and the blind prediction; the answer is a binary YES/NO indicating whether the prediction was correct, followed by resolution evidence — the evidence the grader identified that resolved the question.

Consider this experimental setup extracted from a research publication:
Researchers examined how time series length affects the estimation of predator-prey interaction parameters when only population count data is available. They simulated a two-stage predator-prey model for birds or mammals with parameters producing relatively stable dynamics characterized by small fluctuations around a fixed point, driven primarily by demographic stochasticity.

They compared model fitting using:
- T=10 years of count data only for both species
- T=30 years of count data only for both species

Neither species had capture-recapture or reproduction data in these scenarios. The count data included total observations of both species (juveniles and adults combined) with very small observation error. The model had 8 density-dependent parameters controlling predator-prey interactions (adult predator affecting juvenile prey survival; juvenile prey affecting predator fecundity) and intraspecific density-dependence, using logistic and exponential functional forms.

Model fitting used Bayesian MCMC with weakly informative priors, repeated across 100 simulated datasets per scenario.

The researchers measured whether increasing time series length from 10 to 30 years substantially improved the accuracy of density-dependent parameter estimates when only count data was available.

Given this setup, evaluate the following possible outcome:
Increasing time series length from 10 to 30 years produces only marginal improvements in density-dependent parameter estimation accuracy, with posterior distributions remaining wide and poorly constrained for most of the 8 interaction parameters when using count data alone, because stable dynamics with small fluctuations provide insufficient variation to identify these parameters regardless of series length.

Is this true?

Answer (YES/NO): YES